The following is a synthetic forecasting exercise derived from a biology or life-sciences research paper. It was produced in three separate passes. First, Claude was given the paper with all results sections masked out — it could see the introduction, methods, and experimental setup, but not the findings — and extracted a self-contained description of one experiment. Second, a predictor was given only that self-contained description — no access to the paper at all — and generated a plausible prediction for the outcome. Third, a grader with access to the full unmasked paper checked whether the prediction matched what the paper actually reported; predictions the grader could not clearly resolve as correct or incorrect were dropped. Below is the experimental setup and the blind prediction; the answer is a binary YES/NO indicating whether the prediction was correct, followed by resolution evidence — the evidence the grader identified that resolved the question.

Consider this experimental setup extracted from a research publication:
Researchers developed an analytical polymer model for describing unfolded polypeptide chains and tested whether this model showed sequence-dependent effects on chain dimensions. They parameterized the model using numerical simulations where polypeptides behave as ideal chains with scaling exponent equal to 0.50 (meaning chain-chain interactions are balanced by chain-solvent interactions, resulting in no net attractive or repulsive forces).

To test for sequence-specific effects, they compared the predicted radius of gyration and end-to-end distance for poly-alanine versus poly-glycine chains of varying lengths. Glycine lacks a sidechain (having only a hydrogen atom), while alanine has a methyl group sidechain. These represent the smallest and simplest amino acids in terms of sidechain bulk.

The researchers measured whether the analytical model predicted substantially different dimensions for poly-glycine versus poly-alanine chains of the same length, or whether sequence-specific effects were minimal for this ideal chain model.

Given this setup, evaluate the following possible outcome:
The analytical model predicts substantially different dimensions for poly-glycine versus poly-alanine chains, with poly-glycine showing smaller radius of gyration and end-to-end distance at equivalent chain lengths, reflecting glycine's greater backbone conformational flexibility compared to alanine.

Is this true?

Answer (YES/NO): NO